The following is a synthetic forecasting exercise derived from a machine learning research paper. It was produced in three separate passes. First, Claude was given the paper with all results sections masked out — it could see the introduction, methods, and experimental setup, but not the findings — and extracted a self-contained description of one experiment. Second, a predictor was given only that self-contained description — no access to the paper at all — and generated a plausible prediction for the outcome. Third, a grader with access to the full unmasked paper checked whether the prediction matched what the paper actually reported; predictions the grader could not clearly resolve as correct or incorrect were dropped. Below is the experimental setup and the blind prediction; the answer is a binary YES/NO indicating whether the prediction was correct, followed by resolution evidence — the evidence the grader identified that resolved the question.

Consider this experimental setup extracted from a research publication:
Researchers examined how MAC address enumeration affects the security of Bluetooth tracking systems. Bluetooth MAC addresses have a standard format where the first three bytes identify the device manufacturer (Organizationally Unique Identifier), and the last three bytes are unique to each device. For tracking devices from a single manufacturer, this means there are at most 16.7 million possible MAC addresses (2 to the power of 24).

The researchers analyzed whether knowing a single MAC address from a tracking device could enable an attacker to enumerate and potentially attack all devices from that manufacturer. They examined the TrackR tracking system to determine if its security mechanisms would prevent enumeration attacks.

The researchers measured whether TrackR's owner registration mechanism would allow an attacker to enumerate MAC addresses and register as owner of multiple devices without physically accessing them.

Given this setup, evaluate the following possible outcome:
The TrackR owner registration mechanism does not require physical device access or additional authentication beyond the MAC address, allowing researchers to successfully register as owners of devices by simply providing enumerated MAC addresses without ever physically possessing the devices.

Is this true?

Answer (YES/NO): YES